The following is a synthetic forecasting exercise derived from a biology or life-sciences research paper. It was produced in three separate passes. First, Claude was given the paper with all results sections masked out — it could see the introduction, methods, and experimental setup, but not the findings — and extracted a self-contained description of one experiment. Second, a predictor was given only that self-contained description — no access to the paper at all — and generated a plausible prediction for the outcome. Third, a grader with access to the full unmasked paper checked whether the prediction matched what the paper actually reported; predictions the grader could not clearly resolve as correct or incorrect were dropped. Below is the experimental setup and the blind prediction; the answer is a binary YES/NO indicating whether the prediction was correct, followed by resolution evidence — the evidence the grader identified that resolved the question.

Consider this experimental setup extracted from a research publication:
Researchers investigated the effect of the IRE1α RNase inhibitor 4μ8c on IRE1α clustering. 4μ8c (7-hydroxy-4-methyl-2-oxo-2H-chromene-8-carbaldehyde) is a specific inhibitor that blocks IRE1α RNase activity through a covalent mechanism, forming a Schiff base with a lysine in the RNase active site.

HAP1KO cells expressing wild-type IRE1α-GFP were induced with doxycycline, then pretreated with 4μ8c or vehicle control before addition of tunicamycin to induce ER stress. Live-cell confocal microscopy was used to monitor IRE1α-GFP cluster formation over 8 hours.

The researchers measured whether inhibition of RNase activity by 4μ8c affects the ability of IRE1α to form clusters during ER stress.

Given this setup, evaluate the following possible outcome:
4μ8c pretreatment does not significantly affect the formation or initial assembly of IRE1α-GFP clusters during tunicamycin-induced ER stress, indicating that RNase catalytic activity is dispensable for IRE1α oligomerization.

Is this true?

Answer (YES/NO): NO